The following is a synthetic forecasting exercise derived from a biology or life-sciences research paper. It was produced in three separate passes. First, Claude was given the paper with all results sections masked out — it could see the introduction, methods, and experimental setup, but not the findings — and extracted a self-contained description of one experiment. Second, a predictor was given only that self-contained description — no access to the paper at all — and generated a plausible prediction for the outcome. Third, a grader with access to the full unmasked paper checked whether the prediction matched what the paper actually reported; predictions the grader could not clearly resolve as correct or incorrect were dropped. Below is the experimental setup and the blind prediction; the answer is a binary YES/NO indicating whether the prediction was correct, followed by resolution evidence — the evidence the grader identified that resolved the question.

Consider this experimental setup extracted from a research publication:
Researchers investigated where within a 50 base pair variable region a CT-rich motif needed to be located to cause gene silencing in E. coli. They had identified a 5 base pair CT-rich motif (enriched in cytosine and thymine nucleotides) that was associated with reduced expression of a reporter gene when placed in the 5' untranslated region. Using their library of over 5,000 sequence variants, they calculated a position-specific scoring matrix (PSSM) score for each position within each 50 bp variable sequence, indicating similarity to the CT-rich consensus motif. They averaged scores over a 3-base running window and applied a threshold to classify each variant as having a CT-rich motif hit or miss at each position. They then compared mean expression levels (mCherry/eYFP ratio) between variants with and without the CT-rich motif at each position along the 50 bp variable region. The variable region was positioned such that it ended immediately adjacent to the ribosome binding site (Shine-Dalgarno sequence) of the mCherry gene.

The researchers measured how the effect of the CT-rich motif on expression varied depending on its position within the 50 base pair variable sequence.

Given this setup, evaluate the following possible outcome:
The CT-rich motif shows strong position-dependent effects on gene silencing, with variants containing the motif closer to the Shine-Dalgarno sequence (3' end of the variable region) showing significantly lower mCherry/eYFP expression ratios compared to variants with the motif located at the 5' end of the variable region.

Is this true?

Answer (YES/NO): YES